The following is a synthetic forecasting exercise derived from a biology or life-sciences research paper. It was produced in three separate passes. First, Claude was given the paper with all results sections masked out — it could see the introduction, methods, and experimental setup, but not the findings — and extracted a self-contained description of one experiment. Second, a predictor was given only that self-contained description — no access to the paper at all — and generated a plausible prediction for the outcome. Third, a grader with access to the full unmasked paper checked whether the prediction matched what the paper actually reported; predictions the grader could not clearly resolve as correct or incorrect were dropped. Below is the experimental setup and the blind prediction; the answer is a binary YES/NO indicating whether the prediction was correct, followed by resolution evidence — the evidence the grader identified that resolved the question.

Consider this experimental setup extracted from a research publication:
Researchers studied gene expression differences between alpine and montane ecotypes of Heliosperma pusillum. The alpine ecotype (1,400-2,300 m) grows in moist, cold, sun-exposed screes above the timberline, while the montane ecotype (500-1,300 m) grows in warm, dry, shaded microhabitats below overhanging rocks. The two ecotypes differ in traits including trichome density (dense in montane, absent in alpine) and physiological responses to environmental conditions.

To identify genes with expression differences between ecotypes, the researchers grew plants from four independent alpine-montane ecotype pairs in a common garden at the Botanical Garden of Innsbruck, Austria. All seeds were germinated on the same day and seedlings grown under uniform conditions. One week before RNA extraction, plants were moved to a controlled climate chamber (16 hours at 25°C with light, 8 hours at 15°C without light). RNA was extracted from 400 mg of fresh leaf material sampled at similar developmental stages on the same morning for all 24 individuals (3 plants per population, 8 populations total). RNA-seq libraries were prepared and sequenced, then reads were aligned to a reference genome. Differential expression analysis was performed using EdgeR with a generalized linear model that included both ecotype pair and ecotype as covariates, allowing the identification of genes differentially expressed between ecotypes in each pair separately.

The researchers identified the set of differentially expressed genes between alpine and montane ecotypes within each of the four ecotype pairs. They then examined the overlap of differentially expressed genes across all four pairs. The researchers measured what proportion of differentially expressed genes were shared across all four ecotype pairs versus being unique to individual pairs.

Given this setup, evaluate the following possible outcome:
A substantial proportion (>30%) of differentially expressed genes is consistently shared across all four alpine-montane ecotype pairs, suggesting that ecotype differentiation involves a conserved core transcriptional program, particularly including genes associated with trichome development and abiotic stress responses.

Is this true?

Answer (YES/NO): NO